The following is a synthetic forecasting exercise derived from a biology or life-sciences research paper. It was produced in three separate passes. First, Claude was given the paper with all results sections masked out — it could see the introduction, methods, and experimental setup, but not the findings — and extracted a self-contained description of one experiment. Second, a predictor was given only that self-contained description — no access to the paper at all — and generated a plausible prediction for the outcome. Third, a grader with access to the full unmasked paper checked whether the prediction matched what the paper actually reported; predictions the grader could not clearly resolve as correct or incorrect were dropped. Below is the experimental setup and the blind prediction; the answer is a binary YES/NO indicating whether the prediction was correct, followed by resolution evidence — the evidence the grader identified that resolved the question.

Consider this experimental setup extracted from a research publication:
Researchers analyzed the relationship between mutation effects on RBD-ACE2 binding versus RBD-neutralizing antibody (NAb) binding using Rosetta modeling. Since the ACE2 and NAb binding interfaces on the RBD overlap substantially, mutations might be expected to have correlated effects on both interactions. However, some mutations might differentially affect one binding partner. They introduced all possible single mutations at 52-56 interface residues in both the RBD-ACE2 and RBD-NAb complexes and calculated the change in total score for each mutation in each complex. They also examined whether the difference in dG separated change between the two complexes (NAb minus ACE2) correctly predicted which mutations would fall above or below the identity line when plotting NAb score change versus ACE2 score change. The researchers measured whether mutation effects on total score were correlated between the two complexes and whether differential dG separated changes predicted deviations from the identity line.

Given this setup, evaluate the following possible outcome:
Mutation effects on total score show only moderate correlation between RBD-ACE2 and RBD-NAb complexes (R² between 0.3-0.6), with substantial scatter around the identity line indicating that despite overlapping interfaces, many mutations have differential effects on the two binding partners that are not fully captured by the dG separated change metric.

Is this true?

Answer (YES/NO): NO